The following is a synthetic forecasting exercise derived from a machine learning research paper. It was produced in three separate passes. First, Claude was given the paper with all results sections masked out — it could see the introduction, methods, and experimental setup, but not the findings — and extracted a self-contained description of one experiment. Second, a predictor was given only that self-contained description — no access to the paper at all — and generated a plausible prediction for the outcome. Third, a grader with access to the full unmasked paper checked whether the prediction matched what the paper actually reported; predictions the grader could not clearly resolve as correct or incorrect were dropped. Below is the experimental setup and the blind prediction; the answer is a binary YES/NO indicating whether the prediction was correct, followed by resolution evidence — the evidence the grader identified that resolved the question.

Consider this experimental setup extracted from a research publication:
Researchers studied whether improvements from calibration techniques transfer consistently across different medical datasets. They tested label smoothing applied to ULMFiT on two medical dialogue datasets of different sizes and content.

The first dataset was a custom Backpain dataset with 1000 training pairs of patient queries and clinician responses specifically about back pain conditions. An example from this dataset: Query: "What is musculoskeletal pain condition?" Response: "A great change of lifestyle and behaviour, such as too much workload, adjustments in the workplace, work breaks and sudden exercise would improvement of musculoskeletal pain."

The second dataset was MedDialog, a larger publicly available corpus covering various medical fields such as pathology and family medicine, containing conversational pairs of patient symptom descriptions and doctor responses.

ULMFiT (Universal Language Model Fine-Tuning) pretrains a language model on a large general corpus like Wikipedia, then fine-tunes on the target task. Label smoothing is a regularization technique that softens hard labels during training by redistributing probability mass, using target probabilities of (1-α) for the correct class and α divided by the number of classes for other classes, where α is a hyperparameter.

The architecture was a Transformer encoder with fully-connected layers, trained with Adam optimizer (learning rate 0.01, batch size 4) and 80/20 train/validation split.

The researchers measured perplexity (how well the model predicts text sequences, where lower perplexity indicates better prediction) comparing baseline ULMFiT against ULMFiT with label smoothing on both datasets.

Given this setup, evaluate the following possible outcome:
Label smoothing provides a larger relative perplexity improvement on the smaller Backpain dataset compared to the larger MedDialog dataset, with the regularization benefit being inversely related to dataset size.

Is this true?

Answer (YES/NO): NO